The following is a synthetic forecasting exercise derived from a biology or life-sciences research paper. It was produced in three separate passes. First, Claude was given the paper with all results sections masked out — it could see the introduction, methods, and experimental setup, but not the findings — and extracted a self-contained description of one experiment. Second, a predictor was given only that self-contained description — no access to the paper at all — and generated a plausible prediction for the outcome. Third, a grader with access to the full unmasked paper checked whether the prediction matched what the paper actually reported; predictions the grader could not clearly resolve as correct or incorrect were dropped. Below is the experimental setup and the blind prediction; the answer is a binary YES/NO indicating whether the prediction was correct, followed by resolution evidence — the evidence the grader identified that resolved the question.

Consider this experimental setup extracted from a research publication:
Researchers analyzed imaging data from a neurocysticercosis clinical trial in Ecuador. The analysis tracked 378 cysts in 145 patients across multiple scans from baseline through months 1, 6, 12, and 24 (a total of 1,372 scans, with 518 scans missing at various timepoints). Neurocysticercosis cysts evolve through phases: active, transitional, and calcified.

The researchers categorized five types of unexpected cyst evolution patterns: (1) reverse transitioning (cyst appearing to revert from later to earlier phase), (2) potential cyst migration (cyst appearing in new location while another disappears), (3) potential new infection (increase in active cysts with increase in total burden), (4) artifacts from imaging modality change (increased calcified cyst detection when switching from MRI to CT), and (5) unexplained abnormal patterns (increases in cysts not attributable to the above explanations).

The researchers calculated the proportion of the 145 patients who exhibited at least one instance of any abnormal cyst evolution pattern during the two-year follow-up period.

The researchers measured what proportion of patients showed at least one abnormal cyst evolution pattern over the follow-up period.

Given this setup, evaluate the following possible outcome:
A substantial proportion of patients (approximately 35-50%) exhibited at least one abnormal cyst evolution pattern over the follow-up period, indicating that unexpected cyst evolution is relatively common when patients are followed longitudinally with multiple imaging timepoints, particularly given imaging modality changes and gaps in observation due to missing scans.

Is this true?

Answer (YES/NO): NO